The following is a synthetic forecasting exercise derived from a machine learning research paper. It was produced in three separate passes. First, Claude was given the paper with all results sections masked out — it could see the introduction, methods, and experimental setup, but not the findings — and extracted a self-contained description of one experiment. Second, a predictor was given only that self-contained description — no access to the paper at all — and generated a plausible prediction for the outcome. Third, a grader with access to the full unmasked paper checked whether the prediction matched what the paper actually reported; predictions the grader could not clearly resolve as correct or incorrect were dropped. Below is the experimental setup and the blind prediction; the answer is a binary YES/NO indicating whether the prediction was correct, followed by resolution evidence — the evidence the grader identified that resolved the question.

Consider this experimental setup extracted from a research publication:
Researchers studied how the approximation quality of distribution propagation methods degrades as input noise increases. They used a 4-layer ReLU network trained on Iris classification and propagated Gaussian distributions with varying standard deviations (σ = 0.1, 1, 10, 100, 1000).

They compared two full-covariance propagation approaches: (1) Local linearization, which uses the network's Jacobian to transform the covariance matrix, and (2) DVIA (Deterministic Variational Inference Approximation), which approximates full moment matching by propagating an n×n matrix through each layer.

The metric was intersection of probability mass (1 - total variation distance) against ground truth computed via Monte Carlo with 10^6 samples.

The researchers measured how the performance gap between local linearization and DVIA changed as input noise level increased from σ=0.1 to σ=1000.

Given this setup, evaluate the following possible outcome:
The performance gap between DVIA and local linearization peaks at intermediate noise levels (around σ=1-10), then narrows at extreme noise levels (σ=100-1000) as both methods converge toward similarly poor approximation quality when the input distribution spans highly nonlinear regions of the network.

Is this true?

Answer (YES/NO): NO